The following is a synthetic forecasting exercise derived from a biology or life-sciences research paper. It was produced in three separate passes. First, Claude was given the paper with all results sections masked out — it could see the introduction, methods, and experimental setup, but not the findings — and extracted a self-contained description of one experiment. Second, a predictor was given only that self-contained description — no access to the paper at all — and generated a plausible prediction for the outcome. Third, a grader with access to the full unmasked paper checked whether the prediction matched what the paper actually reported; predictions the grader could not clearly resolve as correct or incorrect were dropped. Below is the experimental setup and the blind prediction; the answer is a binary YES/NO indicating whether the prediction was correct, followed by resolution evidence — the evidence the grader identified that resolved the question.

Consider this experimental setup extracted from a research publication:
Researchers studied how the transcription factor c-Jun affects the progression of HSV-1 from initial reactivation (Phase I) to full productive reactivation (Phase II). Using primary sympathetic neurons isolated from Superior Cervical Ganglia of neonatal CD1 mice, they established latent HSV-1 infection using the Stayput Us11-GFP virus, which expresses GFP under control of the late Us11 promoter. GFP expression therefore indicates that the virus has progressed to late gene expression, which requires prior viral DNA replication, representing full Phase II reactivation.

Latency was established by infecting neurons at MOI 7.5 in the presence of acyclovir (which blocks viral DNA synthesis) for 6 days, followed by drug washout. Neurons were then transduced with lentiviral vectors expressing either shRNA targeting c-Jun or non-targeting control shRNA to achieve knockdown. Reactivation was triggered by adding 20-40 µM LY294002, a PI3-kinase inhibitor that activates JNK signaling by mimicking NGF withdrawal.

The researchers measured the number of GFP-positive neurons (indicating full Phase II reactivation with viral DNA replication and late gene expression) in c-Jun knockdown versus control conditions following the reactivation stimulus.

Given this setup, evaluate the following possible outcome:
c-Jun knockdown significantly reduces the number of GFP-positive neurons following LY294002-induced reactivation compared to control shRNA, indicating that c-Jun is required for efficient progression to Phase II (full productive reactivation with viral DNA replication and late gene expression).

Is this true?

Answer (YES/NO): YES